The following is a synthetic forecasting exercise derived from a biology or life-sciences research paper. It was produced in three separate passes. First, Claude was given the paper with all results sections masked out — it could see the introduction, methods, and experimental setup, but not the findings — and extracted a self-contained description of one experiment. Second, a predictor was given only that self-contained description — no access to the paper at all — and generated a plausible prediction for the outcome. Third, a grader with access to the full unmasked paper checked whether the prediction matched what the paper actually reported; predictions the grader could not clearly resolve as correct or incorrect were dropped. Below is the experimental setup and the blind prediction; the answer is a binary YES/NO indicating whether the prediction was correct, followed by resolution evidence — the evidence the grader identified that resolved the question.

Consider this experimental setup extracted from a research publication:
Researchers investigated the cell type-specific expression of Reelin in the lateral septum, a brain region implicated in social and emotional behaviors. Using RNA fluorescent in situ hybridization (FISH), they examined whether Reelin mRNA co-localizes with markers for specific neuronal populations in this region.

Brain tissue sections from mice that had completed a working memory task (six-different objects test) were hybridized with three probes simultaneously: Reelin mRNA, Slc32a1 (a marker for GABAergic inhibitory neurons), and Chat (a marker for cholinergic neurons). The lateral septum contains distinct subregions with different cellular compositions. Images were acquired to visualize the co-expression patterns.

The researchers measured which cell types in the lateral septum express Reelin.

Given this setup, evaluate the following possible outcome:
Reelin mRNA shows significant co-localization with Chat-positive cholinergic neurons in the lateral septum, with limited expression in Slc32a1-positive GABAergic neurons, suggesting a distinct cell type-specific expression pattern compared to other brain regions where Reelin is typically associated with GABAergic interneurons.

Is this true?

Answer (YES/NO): NO